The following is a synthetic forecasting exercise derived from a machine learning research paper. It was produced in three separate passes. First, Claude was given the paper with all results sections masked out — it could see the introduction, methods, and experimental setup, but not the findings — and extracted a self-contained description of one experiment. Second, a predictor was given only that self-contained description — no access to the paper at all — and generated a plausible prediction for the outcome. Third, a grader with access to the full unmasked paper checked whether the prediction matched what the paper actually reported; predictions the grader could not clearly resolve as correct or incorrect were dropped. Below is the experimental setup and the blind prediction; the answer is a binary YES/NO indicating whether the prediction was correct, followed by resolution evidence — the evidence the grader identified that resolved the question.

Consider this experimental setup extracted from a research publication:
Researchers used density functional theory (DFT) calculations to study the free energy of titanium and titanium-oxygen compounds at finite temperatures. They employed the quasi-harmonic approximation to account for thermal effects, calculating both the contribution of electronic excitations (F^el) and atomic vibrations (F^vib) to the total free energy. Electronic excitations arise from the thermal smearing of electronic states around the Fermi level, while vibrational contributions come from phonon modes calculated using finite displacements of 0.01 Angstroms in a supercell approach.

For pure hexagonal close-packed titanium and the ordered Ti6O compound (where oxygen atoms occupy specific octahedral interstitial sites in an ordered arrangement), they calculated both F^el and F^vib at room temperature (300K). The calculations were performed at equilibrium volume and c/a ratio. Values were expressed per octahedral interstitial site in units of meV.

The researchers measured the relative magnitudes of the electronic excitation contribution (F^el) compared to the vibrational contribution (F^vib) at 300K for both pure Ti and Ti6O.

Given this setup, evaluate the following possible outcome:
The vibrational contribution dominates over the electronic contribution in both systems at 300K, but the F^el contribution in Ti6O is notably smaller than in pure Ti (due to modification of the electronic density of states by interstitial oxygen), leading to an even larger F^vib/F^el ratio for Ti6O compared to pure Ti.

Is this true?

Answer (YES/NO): NO